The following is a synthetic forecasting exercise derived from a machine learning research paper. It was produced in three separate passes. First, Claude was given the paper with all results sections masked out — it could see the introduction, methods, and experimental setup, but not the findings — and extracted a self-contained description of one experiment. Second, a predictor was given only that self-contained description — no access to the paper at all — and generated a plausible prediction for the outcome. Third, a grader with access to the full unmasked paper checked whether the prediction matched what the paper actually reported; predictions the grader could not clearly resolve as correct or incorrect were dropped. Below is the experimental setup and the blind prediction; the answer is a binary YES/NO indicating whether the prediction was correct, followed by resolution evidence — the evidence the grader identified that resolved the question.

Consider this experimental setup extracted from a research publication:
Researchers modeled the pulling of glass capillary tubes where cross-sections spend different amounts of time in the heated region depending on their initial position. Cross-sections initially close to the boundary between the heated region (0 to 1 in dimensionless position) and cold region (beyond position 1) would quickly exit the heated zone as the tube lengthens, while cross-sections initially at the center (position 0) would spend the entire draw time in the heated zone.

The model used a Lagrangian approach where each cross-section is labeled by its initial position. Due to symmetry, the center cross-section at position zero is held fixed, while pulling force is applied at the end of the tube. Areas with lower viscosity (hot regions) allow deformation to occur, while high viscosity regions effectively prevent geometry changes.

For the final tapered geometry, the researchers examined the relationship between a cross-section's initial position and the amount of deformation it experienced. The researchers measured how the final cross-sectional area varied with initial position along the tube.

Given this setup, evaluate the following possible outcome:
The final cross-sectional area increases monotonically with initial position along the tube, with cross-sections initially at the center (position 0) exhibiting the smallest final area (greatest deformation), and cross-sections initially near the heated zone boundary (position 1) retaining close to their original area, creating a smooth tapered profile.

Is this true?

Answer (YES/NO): YES